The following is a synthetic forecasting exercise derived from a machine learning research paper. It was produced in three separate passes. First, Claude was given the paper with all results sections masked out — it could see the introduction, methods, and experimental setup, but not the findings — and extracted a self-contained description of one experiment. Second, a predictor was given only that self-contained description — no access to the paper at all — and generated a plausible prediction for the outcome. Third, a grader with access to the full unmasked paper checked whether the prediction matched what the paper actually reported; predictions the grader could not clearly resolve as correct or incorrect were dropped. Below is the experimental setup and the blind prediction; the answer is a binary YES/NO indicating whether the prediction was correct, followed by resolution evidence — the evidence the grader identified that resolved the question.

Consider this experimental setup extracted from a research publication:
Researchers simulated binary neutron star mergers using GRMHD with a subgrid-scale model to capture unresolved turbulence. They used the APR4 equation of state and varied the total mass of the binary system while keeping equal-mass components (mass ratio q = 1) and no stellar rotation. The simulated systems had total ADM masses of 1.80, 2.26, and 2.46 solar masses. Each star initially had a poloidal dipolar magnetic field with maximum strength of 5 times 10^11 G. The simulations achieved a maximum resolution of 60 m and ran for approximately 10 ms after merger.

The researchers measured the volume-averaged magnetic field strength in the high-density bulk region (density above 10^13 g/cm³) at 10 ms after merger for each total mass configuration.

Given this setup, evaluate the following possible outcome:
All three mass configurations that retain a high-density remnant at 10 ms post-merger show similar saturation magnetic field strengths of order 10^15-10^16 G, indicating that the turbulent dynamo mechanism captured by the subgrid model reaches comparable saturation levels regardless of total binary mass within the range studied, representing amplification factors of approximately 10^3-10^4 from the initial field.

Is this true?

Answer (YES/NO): YES